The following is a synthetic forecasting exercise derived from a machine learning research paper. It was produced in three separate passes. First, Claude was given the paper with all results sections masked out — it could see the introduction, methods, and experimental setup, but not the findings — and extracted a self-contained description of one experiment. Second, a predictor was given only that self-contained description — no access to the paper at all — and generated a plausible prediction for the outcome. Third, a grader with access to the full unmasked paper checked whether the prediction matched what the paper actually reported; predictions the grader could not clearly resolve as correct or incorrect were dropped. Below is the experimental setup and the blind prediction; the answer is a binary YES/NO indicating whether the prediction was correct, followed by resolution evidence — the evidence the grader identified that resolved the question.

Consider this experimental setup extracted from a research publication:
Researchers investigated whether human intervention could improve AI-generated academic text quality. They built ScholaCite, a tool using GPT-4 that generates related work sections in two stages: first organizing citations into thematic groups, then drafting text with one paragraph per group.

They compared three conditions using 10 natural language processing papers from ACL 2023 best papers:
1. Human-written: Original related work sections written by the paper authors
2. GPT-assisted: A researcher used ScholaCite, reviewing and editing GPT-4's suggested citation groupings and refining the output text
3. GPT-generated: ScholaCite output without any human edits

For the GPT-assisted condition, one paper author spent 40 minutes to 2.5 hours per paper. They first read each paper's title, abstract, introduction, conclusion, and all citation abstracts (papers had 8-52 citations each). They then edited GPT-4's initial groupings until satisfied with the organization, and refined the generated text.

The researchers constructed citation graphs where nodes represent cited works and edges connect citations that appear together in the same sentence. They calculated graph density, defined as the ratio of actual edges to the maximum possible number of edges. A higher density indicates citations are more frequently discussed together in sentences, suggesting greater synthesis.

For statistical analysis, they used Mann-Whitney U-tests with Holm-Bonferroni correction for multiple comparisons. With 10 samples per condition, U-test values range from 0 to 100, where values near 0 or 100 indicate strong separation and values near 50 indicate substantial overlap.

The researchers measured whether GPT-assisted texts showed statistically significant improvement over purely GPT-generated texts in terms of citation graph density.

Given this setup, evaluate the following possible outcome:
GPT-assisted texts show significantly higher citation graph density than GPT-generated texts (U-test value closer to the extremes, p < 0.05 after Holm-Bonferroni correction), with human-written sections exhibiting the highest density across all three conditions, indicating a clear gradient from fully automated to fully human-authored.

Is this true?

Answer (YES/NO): NO